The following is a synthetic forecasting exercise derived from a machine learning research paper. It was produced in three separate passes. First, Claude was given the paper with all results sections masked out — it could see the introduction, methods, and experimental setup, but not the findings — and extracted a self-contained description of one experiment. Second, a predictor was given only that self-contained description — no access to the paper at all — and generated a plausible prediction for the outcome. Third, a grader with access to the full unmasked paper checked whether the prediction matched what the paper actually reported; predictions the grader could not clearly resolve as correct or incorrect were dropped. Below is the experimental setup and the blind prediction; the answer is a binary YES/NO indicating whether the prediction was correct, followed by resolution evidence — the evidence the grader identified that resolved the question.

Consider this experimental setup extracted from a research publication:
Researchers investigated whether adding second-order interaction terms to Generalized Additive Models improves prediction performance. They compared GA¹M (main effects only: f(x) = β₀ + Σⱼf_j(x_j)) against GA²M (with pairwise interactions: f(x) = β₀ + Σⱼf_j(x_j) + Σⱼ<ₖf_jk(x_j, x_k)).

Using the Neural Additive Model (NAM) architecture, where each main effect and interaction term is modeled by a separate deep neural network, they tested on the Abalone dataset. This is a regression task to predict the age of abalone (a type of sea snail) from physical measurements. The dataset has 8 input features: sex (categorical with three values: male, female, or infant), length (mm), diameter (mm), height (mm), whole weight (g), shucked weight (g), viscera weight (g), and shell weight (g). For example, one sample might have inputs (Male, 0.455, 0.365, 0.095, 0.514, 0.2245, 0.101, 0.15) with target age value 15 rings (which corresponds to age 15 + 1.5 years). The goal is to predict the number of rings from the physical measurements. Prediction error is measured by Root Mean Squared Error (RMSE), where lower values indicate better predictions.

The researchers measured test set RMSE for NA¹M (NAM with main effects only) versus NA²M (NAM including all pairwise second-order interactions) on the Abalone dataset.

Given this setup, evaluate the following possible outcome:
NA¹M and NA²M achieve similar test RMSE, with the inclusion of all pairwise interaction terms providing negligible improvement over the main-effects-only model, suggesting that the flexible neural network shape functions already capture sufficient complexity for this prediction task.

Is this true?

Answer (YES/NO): NO